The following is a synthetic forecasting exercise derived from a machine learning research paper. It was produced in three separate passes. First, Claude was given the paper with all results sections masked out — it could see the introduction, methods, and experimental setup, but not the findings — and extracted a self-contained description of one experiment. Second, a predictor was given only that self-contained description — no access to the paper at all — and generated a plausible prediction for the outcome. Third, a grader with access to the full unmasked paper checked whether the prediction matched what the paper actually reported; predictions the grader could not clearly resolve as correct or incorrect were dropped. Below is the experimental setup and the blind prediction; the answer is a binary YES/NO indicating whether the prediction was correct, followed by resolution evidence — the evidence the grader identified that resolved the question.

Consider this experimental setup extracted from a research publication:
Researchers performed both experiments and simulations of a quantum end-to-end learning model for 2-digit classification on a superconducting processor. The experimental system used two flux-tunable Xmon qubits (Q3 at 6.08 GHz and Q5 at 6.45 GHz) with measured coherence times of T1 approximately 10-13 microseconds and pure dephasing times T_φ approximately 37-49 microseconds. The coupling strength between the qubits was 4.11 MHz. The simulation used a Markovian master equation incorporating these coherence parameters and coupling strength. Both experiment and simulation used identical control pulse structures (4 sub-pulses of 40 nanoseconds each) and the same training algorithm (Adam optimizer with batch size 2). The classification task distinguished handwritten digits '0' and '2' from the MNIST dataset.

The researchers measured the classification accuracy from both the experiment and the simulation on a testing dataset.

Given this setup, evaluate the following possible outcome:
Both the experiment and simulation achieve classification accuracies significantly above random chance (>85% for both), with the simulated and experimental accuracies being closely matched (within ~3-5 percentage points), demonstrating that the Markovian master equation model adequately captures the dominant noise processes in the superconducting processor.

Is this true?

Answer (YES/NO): YES